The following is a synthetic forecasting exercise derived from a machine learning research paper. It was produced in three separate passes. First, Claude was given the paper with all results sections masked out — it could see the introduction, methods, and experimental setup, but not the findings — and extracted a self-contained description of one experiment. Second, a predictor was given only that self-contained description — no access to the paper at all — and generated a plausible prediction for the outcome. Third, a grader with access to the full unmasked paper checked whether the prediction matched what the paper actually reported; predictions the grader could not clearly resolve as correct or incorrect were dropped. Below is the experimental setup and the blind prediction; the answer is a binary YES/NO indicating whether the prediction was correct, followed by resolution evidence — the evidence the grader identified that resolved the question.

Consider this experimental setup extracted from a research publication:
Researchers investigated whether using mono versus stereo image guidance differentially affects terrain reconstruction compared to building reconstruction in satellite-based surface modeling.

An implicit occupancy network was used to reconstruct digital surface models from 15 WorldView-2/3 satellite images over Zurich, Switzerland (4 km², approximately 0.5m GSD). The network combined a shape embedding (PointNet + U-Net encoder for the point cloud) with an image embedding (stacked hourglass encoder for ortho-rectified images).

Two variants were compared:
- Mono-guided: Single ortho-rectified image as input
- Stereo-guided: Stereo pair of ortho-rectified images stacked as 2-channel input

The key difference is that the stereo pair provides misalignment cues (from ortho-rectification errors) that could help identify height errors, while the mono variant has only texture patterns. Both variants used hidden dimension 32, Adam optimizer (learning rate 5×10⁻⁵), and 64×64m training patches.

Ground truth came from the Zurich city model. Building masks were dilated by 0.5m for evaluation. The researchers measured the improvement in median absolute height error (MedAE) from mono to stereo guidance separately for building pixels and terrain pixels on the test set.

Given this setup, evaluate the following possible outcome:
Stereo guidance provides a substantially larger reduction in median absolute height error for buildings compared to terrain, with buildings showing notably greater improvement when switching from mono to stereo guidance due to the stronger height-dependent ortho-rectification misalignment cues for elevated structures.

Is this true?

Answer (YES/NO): NO